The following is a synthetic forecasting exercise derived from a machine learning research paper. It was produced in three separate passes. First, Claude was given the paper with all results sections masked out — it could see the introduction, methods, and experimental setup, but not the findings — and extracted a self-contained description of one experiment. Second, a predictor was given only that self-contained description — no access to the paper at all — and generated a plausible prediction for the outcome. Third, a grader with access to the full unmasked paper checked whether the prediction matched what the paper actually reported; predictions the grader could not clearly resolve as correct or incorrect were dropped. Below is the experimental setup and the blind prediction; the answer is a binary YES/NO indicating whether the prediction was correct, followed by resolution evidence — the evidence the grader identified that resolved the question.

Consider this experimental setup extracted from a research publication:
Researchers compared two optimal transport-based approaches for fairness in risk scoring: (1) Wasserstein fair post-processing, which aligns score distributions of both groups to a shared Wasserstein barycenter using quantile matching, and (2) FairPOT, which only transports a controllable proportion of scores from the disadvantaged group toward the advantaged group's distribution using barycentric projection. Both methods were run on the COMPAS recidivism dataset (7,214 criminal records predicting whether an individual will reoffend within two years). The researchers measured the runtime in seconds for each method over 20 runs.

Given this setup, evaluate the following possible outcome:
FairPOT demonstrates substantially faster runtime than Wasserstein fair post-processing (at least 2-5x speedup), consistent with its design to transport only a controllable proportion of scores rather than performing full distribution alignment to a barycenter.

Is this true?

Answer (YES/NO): NO